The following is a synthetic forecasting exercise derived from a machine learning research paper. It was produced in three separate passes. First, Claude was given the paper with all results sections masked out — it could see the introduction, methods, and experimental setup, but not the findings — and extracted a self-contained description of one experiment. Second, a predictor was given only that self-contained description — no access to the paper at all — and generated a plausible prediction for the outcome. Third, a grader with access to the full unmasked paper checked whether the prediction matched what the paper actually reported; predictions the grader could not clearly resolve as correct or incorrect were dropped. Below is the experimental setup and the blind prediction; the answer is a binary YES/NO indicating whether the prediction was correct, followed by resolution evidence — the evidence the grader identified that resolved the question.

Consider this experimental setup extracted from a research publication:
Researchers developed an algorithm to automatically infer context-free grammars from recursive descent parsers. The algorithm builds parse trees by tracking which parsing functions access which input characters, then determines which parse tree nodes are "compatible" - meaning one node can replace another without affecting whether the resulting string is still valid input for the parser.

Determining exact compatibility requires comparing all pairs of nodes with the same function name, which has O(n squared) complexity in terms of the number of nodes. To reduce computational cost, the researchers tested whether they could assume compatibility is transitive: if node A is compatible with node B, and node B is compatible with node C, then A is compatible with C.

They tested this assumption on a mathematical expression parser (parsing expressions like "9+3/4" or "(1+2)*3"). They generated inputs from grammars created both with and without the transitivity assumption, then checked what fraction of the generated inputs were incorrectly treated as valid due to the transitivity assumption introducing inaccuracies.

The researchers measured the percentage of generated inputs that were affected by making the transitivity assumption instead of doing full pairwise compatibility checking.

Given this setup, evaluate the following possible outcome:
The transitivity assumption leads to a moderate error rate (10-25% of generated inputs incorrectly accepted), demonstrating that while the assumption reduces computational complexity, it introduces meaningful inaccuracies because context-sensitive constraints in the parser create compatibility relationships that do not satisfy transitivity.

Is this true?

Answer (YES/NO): NO